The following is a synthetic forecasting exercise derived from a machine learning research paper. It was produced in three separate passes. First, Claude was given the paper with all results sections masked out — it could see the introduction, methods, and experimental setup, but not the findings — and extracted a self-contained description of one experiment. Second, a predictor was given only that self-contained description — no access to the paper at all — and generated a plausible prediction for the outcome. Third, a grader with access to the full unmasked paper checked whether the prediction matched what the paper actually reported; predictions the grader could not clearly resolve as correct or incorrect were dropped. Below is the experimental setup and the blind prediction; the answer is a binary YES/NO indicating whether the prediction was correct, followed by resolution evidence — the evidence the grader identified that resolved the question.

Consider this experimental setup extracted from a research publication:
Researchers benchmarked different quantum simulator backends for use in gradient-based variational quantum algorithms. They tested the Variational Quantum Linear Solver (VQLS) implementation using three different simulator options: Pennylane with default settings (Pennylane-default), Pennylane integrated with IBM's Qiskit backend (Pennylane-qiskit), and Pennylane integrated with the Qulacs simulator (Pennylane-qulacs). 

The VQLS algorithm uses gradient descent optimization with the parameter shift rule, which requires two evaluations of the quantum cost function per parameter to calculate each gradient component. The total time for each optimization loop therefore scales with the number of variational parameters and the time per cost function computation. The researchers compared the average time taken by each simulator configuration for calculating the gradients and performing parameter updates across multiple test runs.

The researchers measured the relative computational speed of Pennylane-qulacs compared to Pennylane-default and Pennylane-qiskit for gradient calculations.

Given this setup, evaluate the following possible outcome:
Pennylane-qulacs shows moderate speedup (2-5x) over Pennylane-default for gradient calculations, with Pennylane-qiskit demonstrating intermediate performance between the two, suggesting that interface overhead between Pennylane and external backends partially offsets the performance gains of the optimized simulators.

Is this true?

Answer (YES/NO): NO